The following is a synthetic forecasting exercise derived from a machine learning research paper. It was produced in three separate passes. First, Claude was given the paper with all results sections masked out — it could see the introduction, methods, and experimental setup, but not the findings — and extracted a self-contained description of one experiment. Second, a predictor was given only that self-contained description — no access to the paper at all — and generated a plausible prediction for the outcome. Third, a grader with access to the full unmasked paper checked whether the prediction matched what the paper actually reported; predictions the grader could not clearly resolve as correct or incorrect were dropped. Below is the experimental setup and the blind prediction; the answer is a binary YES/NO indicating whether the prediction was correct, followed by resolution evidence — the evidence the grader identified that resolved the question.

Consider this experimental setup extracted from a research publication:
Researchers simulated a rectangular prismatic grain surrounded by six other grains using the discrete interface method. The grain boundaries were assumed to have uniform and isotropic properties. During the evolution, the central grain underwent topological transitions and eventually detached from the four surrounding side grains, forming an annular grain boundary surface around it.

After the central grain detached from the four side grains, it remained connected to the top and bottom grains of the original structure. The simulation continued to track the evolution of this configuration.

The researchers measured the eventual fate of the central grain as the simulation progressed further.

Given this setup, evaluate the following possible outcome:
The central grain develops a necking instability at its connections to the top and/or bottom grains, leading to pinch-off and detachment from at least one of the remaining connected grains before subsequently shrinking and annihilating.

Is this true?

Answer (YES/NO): NO